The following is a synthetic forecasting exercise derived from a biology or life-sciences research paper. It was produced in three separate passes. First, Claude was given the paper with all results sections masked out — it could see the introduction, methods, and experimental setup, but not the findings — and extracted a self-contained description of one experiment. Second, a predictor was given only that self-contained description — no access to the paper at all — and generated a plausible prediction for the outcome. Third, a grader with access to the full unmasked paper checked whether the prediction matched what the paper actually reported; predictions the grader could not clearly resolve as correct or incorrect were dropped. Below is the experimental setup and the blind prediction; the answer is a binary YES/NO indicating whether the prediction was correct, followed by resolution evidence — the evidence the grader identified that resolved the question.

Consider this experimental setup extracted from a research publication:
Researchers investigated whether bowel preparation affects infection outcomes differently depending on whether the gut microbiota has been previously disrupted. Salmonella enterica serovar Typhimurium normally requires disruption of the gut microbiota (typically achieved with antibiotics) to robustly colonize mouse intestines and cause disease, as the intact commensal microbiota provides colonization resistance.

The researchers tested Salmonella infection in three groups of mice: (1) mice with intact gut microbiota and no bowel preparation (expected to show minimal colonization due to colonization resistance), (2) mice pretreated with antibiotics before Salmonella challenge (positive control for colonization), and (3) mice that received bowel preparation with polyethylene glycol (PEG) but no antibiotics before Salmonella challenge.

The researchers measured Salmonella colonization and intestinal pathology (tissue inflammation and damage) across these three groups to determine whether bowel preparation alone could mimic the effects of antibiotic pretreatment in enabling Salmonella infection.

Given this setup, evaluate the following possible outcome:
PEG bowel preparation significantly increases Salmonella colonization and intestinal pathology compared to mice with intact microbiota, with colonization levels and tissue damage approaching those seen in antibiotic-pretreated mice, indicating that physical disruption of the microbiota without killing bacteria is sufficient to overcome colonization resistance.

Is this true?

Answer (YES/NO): YES